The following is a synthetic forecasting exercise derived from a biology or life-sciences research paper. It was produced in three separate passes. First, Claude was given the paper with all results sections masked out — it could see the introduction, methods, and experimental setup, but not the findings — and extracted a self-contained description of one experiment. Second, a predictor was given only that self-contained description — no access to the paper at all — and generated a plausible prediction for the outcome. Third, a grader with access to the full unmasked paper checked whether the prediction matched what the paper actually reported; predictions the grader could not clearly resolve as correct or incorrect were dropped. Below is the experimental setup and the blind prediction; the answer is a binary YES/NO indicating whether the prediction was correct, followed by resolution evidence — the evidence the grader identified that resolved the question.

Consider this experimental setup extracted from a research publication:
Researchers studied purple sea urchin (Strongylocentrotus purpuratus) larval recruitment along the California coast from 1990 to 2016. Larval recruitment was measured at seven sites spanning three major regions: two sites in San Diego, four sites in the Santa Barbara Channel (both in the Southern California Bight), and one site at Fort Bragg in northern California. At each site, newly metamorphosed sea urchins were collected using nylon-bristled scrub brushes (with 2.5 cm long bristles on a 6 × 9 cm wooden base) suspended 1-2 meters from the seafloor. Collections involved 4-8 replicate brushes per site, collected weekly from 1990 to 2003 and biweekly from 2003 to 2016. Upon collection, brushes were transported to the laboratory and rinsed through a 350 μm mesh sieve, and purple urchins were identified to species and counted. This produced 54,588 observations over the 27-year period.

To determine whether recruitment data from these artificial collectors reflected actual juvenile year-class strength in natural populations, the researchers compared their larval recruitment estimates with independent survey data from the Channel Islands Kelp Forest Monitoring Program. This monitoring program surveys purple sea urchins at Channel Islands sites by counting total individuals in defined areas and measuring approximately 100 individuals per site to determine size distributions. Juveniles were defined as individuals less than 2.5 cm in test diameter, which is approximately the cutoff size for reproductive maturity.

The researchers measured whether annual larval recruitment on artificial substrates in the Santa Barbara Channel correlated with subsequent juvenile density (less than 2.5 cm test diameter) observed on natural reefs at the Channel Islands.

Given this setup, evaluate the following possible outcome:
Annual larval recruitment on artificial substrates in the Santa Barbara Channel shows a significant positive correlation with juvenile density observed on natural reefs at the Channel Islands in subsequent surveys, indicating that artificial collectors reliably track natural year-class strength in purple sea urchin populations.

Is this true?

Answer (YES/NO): YES